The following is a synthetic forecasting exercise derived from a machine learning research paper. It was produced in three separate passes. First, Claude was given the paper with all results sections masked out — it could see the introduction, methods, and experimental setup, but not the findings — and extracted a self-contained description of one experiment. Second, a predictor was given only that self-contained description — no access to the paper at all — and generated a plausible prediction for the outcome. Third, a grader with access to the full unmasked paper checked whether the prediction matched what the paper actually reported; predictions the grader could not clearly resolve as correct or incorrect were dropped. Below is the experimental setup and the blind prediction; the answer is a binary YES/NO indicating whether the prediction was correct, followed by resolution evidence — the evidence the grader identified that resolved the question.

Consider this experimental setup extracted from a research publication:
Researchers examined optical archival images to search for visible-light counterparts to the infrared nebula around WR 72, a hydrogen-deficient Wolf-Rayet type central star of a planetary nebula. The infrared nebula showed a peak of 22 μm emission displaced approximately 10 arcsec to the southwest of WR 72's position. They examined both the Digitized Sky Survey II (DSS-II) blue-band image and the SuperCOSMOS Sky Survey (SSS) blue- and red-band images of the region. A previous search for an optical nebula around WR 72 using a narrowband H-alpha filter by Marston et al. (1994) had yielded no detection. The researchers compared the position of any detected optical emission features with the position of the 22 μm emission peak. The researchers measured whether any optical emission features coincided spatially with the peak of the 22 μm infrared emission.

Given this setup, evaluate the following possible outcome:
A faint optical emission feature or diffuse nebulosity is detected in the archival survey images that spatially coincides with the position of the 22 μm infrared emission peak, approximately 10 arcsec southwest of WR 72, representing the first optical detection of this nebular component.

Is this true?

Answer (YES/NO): YES